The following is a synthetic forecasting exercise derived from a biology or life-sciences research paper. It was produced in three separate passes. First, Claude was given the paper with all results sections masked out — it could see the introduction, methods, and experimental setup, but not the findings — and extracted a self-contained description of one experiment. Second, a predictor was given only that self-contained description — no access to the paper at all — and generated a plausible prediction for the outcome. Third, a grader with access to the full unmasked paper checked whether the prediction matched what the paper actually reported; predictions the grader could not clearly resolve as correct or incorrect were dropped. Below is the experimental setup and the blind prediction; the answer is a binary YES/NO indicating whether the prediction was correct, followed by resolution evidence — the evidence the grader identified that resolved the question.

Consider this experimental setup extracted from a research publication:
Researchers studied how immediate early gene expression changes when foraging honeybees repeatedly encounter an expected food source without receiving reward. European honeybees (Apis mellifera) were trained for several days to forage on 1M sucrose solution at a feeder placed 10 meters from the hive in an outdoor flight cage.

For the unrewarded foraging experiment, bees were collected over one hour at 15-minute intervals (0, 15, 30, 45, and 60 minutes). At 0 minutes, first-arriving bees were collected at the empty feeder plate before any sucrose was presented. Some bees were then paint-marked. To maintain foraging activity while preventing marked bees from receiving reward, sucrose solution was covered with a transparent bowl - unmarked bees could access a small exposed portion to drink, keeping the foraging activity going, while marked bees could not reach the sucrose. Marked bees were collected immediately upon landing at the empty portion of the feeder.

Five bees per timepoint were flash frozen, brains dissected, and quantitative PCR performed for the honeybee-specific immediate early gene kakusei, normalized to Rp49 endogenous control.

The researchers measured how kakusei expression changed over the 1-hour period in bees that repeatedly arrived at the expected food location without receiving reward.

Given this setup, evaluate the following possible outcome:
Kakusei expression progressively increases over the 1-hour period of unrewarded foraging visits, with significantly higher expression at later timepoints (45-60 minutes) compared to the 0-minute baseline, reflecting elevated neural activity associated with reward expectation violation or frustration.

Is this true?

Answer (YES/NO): NO